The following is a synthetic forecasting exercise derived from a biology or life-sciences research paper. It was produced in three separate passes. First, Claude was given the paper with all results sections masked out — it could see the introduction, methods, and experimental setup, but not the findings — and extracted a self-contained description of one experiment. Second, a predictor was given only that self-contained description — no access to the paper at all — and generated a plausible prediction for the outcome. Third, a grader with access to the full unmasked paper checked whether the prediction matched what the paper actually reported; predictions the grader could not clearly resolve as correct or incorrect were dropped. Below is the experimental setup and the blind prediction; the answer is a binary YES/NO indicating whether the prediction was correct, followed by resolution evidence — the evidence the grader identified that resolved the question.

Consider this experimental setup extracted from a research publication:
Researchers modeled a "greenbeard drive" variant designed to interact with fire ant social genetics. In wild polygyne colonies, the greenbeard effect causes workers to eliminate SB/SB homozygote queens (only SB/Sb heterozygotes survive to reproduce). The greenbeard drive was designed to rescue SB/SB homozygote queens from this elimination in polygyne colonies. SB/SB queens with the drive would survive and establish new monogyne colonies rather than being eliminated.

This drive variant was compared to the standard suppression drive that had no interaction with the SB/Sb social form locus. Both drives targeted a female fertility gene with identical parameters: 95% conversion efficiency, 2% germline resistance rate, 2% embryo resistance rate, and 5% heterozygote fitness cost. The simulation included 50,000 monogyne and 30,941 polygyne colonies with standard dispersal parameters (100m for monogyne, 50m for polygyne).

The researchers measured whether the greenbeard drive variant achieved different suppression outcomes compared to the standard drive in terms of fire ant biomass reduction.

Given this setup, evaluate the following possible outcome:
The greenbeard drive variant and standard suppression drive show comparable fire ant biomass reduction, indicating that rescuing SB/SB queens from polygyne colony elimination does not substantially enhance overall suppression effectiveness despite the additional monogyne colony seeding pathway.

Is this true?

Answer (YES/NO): NO